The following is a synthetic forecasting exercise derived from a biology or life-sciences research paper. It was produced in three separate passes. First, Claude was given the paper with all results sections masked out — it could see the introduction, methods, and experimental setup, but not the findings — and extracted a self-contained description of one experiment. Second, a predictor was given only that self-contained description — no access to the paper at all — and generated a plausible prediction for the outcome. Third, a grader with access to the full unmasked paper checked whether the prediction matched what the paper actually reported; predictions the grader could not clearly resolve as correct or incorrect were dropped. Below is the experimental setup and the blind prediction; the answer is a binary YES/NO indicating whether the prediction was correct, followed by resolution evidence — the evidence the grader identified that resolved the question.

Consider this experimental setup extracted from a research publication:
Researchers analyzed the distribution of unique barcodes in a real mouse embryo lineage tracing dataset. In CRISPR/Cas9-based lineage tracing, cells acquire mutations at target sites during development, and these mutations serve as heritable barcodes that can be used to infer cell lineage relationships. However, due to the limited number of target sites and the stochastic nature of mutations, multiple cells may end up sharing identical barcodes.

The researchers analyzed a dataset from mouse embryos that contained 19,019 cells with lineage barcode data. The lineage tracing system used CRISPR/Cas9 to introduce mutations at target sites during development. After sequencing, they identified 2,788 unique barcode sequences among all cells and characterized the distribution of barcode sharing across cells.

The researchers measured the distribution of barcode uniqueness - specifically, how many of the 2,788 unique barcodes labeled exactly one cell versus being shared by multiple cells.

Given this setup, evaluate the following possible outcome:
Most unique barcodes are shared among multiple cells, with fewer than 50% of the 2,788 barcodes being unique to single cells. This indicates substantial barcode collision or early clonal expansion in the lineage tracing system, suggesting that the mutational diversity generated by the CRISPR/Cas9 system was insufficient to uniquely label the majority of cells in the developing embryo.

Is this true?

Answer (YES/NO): NO